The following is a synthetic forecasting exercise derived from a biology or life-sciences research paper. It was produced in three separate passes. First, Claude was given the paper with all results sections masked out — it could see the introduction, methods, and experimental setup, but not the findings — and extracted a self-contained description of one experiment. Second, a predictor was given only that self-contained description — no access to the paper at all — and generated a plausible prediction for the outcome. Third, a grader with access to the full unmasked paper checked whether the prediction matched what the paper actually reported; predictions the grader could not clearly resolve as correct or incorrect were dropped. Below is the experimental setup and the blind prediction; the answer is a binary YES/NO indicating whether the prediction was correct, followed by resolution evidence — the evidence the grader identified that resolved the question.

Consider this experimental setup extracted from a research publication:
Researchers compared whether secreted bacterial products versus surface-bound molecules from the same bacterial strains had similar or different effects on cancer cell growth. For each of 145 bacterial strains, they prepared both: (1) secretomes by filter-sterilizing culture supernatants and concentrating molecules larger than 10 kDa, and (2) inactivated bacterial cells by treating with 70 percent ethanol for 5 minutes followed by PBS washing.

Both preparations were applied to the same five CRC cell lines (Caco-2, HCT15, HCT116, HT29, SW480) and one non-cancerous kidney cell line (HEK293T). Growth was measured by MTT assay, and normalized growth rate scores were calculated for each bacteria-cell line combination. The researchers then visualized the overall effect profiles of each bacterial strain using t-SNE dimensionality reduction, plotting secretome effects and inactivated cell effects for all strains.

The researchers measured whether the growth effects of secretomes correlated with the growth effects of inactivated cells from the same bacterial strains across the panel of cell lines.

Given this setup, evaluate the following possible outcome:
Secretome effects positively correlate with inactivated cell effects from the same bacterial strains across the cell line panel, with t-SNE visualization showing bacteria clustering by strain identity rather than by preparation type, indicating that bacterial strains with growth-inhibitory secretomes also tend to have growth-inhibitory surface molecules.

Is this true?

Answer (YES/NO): NO